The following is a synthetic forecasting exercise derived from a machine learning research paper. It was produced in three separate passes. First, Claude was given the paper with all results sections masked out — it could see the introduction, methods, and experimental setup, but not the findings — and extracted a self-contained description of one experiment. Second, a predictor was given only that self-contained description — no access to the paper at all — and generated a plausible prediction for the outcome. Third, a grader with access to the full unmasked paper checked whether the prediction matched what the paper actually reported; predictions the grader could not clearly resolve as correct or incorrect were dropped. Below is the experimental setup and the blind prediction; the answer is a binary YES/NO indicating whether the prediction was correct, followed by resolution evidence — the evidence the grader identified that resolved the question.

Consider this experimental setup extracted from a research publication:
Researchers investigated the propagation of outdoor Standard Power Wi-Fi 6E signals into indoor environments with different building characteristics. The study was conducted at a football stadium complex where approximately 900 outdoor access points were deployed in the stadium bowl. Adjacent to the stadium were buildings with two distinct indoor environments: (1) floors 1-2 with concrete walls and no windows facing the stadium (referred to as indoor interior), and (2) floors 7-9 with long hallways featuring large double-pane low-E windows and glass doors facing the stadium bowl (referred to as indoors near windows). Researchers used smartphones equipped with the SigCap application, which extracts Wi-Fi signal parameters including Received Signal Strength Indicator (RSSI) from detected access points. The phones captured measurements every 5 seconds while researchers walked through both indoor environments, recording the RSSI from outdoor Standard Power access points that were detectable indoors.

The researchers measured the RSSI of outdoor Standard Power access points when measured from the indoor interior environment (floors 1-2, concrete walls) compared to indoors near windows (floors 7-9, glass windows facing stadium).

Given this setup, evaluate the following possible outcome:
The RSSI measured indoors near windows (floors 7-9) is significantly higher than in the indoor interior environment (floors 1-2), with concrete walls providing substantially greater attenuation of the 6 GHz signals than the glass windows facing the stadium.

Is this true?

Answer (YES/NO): YES